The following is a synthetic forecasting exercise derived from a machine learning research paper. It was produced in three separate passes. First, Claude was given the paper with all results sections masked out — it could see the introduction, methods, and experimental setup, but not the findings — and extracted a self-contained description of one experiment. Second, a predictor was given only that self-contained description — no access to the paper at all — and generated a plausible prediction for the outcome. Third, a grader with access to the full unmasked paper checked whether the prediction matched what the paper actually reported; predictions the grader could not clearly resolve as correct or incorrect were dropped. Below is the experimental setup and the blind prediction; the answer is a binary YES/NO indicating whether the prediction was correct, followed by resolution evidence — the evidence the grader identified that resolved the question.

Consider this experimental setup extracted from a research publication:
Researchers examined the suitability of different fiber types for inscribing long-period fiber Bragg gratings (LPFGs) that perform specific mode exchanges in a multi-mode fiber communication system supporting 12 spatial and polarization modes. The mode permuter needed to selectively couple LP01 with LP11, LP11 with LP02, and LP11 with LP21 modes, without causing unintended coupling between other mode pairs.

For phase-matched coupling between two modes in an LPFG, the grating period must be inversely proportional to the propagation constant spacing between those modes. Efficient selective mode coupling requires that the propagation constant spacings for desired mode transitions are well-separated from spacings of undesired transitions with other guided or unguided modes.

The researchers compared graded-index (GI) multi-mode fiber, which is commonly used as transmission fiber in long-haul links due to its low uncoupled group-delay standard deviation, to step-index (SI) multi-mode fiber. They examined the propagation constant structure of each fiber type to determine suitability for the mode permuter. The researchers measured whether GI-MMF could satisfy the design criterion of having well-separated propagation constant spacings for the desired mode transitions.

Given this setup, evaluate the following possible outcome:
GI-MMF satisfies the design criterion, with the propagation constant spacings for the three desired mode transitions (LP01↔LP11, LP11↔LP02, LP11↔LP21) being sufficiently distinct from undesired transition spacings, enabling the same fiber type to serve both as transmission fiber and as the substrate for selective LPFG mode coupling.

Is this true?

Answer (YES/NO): NO